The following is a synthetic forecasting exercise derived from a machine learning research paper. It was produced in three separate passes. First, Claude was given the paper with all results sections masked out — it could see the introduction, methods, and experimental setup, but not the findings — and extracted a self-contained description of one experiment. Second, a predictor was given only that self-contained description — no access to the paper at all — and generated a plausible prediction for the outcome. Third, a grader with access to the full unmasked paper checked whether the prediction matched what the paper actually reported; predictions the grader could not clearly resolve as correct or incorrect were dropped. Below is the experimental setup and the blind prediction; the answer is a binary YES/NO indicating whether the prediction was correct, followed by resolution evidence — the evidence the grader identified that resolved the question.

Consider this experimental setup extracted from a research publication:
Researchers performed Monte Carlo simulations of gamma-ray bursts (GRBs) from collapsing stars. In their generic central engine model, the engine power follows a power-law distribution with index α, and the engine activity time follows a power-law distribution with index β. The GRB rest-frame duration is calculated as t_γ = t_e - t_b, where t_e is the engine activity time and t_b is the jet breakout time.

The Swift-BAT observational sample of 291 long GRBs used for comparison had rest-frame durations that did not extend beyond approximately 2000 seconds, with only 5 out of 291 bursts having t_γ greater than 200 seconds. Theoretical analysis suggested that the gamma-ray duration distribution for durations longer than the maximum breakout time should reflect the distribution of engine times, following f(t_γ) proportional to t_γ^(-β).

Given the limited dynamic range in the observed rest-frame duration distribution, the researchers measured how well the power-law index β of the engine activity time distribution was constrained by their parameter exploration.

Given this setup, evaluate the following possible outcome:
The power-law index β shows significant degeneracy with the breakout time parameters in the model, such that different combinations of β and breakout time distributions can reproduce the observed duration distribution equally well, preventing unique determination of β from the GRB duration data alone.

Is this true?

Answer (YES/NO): NO